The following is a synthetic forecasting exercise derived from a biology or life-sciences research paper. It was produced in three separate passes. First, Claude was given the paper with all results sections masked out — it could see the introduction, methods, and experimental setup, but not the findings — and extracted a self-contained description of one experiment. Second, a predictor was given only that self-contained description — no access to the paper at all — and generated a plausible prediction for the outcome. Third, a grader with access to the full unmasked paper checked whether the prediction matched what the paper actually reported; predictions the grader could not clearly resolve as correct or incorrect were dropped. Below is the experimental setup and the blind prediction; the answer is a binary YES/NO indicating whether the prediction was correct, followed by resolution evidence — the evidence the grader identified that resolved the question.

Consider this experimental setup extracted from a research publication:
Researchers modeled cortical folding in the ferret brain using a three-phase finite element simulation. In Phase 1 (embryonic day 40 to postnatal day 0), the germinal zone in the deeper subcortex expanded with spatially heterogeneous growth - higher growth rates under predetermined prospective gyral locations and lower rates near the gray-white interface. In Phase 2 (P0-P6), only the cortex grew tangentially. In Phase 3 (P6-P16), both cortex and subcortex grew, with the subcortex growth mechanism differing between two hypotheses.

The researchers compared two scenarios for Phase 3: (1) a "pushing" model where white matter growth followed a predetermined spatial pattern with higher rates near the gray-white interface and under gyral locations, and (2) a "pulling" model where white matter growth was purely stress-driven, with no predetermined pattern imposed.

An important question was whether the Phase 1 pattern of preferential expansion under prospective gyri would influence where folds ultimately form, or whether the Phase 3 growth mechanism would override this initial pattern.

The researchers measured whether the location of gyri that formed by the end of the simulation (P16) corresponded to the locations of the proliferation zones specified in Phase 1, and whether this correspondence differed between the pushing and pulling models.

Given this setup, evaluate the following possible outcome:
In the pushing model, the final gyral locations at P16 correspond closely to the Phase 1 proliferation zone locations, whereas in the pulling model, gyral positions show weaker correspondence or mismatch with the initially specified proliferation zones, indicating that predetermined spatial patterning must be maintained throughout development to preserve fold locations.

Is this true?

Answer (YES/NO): NO